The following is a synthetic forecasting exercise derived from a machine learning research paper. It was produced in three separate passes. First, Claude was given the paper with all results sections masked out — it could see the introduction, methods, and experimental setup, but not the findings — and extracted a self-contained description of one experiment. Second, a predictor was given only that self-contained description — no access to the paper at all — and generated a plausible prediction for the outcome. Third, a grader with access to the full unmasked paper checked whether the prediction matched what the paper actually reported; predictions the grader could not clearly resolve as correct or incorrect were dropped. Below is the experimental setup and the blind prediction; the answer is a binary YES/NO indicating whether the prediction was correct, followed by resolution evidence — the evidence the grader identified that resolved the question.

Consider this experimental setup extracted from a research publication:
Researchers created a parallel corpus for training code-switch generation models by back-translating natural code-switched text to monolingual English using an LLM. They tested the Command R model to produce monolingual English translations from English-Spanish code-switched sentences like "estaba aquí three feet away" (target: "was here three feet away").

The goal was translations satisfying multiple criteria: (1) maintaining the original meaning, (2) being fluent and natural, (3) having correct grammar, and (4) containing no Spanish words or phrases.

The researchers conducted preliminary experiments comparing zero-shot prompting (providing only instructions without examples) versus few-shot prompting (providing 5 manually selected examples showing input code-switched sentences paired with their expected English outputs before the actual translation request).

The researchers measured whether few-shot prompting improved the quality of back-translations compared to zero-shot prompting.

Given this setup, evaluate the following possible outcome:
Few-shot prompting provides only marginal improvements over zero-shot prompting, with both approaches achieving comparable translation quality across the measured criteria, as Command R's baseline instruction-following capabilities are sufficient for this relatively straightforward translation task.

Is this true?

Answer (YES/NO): NO